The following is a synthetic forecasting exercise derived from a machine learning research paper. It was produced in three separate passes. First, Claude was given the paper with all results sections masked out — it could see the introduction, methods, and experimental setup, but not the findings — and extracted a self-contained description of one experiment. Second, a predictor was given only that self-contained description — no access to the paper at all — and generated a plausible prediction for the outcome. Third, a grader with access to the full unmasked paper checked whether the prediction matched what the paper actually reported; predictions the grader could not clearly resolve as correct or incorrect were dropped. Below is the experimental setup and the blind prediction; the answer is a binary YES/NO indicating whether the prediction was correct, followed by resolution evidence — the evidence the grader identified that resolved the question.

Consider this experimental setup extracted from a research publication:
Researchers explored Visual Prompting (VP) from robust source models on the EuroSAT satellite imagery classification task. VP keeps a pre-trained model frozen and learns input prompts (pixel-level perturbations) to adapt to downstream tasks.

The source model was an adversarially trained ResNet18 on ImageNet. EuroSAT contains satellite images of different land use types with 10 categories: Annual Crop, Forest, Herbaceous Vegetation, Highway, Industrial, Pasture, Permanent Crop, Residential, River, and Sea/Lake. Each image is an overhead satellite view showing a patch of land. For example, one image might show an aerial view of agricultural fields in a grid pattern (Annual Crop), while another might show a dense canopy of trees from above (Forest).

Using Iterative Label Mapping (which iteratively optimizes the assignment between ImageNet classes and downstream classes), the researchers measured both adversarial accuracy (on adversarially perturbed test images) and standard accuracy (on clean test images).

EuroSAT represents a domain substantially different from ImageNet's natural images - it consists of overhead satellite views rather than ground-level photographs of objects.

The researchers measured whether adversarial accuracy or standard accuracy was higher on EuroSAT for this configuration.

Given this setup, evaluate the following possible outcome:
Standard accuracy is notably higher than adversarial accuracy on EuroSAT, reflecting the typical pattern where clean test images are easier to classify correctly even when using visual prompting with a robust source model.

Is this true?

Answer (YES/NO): YES